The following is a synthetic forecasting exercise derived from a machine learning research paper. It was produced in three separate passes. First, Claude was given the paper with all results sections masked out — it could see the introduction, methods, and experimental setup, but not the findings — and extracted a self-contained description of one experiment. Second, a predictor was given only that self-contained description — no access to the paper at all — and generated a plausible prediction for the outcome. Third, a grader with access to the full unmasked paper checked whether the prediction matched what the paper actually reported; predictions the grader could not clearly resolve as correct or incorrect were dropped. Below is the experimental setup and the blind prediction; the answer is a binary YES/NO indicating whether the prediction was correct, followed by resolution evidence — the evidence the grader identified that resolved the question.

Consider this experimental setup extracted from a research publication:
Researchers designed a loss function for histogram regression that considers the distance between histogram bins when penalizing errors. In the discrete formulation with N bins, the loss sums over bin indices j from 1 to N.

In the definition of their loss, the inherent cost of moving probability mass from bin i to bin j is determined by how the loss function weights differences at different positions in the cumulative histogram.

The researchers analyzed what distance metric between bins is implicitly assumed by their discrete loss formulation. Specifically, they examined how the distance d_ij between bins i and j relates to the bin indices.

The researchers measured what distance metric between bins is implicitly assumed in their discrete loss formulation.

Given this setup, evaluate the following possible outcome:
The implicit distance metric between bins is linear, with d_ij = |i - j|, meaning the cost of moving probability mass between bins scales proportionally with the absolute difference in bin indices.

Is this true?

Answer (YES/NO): YES